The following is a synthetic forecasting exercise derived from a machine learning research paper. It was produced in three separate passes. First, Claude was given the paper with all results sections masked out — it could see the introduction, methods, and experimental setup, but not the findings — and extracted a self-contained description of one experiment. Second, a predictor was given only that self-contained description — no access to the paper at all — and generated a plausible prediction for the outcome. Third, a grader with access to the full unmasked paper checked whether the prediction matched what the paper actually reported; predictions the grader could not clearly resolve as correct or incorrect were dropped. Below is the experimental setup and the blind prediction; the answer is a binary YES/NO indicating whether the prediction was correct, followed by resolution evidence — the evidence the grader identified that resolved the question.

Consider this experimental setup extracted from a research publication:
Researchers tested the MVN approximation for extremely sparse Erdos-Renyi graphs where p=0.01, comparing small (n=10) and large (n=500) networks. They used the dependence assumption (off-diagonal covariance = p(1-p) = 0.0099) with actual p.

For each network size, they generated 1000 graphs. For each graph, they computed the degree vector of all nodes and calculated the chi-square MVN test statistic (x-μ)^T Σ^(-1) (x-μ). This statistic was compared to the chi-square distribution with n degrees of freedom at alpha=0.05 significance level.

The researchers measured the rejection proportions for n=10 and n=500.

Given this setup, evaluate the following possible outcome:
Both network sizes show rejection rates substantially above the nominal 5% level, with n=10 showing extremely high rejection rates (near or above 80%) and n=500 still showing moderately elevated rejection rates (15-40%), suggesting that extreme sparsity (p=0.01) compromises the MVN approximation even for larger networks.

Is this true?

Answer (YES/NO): NO